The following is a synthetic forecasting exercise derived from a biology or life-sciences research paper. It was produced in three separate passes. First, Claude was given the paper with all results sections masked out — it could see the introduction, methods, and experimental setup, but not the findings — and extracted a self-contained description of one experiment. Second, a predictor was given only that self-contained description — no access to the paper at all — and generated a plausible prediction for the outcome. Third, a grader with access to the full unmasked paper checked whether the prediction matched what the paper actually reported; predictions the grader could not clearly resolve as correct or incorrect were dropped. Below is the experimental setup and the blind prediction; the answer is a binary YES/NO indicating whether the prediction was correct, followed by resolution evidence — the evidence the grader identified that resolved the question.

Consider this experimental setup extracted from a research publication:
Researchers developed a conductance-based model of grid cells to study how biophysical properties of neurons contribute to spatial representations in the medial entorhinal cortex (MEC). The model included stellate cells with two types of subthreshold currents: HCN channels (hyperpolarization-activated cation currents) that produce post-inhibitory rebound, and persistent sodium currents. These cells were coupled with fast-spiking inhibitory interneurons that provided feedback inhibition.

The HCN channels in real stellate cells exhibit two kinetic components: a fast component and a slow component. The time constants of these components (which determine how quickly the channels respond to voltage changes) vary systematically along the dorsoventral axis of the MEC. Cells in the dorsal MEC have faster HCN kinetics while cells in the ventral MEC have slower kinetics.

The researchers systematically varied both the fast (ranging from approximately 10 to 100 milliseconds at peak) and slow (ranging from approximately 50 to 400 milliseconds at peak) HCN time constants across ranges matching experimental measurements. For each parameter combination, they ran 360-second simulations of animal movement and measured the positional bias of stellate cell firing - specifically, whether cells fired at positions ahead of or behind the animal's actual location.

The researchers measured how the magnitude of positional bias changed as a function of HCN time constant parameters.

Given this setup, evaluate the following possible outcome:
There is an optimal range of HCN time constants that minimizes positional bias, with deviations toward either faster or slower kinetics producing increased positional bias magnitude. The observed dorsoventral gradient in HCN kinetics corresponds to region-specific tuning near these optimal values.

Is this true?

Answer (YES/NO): NO